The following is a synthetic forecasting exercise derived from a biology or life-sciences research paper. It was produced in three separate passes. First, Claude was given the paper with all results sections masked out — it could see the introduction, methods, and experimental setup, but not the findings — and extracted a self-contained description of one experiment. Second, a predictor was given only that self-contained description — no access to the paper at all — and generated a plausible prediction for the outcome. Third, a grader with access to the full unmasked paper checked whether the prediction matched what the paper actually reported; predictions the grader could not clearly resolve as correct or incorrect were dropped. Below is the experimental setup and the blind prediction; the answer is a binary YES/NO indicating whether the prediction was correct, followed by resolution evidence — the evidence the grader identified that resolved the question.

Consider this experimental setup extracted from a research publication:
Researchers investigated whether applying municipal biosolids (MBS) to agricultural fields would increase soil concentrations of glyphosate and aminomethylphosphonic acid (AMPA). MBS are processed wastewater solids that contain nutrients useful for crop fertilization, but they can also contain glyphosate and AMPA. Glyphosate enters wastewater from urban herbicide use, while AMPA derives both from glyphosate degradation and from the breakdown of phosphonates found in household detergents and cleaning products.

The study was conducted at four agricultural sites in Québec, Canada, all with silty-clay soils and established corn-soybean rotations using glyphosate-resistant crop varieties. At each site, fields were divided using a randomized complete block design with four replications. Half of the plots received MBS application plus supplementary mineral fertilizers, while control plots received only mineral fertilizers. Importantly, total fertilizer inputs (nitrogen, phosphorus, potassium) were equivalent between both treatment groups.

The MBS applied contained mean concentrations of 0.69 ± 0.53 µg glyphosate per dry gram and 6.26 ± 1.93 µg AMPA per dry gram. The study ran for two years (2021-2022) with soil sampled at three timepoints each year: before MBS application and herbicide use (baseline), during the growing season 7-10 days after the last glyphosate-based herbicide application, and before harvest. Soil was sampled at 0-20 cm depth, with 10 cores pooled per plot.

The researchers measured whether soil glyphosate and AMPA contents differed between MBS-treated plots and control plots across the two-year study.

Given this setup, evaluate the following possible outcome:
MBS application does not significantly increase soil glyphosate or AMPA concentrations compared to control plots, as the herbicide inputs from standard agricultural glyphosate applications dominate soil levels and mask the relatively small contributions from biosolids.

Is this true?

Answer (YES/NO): YES